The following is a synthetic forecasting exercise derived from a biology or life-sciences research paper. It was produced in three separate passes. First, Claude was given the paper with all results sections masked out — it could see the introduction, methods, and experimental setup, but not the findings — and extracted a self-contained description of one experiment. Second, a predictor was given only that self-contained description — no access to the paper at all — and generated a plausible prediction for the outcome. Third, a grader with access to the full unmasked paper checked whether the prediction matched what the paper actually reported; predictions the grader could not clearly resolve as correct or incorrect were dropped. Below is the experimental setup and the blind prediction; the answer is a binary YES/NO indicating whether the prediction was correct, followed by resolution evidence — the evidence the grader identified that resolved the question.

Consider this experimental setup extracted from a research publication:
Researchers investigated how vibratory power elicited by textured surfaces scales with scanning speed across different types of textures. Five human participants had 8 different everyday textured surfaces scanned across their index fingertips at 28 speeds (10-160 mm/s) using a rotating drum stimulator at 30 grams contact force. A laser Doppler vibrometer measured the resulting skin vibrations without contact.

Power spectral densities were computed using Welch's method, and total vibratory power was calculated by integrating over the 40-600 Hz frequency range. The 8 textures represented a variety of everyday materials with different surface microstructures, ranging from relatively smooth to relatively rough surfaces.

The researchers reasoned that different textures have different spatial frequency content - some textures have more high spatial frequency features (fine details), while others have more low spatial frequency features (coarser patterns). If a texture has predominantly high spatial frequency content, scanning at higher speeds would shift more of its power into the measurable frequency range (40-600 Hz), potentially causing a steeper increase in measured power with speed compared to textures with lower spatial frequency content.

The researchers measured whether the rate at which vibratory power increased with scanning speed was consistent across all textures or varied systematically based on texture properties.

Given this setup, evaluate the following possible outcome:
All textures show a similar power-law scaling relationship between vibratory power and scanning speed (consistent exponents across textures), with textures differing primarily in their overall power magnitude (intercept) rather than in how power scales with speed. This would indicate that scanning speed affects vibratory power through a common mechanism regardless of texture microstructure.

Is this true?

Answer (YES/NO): NO